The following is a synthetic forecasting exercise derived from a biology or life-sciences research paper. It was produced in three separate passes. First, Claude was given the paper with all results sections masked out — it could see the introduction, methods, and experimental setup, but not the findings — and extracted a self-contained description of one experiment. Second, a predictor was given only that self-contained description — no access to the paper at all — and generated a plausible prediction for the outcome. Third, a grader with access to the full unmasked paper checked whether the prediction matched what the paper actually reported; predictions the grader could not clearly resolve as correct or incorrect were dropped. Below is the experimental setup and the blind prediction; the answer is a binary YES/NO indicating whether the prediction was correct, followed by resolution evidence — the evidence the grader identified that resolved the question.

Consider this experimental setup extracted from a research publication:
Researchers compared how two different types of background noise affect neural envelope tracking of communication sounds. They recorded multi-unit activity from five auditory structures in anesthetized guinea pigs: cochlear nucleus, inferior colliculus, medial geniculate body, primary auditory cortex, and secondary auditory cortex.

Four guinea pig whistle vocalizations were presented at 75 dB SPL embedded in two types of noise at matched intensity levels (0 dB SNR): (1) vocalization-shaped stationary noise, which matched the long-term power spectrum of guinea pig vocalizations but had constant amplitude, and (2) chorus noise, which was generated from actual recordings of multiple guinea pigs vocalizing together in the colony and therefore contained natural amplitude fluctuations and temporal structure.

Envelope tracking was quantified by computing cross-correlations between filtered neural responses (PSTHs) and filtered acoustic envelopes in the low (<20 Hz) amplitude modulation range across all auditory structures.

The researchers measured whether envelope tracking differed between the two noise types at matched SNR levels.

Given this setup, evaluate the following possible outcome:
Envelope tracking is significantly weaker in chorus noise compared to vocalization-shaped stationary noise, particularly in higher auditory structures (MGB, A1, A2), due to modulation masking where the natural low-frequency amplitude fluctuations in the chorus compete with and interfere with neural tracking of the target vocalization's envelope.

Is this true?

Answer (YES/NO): NO